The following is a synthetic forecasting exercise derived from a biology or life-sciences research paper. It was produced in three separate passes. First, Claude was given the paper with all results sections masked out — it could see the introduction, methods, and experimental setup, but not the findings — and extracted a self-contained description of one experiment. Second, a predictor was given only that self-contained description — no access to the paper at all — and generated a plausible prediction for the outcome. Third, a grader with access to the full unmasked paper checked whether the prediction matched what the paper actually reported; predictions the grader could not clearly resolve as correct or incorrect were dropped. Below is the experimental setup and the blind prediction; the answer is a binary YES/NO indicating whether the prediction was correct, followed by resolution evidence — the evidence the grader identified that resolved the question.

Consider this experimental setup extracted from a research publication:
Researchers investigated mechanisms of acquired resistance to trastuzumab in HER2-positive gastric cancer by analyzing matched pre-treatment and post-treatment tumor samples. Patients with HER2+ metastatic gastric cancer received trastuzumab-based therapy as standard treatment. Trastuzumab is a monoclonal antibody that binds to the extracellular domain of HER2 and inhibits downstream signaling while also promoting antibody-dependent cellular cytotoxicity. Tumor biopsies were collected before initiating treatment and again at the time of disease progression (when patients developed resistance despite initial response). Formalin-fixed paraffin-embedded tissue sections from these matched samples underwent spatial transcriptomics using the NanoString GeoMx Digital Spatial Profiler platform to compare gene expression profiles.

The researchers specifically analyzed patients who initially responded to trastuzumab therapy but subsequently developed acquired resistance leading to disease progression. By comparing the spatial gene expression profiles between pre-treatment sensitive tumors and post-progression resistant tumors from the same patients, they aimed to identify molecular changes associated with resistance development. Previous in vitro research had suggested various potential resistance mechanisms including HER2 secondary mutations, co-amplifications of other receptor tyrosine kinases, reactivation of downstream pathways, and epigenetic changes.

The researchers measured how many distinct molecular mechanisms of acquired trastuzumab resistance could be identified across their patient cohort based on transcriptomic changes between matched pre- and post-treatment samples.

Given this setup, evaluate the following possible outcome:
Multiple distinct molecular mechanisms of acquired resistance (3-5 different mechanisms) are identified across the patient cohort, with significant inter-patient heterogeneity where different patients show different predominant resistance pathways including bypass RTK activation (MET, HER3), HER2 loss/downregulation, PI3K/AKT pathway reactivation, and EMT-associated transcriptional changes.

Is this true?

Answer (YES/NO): NO